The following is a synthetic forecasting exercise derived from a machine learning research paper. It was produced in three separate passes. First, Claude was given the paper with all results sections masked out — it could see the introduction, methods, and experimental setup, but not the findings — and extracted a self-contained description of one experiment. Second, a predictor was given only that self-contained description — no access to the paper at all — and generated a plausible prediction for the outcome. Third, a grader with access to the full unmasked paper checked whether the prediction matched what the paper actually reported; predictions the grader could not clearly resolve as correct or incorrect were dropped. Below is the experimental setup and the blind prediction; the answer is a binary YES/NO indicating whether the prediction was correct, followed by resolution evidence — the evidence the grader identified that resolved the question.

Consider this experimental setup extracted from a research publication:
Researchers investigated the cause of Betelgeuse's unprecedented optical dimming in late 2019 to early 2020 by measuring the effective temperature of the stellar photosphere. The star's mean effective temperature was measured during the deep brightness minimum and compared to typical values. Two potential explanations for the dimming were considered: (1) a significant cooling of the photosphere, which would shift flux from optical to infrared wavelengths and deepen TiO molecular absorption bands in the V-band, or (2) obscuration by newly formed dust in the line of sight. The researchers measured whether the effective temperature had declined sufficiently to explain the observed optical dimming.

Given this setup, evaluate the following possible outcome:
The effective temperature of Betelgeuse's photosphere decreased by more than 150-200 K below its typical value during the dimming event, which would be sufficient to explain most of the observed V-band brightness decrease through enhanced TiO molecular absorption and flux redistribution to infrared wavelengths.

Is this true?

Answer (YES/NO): NO